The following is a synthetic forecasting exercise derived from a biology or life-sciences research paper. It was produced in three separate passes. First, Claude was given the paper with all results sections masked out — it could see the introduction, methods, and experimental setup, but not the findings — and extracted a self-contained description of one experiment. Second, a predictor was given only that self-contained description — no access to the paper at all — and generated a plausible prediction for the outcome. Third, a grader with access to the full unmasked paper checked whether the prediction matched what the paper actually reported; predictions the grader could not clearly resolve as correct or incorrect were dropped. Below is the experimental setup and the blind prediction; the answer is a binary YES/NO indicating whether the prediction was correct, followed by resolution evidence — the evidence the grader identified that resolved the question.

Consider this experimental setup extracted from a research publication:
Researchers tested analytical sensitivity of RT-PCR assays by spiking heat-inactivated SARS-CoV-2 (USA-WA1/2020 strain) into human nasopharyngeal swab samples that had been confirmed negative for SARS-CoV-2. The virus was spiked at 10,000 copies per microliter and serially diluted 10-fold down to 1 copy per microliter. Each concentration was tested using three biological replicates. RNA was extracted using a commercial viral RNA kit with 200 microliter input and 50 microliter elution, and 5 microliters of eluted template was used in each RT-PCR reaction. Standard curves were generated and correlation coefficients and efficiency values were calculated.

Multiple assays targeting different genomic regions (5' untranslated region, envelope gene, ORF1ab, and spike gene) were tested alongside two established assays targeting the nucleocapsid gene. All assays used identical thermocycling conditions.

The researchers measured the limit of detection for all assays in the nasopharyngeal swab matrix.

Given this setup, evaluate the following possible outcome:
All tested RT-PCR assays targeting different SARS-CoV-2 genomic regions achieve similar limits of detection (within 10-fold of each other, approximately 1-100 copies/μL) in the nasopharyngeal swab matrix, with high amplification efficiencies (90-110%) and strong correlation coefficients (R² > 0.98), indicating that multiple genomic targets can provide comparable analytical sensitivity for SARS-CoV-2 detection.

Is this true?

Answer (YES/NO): YES